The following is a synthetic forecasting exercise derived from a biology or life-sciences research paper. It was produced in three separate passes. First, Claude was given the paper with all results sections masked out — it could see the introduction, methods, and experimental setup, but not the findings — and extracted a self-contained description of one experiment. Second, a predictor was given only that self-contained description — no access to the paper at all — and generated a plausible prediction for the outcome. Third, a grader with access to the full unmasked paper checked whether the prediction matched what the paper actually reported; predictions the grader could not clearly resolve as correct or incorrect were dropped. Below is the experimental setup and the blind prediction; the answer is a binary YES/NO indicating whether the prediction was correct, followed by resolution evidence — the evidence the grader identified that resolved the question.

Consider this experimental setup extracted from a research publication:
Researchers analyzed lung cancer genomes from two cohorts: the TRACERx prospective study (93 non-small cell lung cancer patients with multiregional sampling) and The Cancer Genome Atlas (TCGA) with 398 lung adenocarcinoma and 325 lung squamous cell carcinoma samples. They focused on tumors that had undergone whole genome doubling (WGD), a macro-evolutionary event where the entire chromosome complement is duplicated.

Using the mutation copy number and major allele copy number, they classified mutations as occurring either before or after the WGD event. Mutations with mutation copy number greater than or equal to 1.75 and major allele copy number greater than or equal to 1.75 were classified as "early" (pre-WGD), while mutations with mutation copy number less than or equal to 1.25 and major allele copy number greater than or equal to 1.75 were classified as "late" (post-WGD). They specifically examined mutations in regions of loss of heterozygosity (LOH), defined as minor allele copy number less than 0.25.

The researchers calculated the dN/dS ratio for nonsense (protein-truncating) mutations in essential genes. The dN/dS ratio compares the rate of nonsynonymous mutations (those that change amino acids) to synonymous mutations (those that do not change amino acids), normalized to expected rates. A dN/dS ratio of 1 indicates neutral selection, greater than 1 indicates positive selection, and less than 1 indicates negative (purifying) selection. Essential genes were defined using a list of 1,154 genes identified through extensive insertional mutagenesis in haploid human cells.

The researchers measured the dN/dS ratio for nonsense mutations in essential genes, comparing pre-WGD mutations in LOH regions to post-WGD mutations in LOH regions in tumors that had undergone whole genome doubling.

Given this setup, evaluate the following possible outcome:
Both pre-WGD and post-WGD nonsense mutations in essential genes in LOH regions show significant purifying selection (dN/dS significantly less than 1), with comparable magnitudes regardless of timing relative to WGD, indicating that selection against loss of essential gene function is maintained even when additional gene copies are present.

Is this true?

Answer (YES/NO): NO